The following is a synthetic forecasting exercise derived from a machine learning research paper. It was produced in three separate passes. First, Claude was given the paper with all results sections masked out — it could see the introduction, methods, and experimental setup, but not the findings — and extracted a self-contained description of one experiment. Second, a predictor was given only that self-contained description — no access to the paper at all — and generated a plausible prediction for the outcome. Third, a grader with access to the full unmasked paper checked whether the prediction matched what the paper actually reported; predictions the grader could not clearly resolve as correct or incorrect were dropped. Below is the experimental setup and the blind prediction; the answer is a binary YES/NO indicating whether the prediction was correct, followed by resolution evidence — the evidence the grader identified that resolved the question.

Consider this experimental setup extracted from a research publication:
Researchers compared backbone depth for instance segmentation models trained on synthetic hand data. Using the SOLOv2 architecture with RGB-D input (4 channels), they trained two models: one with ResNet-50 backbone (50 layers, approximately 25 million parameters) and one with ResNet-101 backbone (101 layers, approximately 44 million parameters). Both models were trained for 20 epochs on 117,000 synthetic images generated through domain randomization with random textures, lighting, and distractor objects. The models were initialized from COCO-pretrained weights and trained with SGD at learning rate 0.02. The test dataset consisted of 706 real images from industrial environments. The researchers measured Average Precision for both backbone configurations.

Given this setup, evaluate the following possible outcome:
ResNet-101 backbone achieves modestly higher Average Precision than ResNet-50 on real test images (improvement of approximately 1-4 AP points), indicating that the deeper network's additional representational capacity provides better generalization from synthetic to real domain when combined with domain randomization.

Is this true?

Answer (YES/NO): NO